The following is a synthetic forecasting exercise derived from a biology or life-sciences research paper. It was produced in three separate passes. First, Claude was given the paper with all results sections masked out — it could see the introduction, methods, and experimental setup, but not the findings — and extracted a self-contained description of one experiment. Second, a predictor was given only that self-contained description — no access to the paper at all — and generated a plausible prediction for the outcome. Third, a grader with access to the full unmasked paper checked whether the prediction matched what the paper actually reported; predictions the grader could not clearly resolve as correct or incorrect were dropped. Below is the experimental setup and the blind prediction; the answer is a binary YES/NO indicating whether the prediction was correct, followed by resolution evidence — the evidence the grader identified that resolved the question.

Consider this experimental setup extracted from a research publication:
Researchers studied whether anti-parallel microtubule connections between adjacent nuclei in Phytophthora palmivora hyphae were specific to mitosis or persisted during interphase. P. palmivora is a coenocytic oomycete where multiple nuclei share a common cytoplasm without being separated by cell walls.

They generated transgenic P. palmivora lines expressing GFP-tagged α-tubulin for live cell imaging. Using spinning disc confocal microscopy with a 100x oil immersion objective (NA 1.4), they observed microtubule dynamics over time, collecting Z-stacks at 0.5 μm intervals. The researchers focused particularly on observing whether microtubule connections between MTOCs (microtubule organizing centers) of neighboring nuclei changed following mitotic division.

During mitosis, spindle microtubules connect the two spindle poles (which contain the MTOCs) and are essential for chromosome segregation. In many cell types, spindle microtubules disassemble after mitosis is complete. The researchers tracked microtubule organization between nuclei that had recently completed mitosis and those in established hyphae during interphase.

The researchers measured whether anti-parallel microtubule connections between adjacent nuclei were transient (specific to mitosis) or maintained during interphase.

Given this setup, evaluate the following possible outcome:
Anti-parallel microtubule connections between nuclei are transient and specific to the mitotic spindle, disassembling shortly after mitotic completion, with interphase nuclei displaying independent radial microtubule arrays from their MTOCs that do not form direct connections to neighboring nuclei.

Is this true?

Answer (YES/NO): NO